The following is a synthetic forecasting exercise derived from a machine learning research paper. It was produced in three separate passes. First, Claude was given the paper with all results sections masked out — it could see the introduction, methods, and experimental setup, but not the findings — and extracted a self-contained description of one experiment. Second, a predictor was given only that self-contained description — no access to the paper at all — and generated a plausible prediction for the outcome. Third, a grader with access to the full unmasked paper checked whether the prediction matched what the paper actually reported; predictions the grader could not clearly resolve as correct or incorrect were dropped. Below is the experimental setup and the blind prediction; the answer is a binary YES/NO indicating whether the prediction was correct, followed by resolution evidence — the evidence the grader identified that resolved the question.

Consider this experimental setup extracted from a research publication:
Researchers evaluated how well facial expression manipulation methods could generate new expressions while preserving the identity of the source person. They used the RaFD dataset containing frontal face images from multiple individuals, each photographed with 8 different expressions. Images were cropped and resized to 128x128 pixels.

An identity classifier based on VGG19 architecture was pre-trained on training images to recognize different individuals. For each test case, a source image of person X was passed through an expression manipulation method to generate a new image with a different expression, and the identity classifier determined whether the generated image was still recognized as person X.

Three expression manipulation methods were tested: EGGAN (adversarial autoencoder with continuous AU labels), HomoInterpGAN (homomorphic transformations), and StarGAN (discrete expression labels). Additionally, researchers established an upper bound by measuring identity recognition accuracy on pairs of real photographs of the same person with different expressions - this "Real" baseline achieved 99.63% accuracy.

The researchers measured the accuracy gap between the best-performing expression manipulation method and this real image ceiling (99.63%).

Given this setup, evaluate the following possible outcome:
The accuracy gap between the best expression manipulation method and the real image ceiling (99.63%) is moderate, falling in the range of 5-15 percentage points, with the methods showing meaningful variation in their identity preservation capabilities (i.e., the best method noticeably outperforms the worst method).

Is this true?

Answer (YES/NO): NO